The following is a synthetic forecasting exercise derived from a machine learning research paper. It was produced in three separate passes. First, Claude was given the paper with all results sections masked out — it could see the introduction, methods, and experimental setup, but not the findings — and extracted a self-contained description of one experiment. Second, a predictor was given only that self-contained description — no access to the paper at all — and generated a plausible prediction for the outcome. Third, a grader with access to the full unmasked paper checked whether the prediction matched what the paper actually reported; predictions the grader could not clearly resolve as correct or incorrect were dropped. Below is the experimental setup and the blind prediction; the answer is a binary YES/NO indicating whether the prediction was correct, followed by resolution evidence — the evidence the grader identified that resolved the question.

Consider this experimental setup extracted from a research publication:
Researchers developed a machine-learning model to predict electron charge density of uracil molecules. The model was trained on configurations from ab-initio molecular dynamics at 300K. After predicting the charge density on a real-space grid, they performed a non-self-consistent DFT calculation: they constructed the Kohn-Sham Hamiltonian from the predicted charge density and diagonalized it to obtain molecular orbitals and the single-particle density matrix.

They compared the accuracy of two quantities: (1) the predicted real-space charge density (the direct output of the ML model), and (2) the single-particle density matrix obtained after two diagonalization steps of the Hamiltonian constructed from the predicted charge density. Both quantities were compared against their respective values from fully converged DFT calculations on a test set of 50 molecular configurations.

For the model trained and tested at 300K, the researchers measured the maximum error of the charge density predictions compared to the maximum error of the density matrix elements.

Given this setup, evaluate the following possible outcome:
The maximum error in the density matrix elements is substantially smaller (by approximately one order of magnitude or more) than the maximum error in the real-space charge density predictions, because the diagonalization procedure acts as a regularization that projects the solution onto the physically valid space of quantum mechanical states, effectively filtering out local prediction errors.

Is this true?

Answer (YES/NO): NO